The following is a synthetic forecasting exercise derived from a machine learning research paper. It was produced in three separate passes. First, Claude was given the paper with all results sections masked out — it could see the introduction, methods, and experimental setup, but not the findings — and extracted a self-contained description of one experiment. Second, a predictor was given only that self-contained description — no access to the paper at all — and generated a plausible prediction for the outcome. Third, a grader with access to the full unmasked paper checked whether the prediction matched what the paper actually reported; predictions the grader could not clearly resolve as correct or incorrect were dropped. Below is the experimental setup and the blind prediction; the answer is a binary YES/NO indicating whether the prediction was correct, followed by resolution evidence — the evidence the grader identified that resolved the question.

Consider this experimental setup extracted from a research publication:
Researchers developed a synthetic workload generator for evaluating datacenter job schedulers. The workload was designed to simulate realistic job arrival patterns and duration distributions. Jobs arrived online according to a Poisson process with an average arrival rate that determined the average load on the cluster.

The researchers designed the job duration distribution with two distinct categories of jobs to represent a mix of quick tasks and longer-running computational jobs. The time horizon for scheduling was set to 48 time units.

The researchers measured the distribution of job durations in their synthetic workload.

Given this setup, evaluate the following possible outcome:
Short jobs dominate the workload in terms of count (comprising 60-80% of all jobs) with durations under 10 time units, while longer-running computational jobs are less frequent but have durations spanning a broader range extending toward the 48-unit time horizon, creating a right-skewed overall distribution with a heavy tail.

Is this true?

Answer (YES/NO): NO